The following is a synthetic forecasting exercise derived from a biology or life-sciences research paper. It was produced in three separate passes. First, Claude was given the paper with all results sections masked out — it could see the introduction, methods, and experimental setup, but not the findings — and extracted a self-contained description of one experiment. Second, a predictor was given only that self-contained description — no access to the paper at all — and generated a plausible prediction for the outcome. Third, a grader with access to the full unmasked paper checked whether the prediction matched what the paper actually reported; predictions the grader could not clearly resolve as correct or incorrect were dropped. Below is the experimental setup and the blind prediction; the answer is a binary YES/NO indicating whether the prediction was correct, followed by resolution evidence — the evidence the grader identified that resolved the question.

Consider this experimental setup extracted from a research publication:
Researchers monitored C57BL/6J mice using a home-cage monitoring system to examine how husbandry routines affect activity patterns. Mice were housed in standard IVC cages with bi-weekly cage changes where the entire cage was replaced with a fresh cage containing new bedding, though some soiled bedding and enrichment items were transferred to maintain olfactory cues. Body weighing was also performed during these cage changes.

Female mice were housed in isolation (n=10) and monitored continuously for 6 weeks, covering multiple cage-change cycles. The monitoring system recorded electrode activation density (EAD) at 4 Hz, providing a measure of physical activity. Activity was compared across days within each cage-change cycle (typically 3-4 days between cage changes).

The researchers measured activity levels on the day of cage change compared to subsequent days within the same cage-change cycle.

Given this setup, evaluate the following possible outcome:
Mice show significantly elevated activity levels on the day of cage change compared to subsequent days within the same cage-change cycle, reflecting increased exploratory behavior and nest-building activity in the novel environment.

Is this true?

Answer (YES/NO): NO